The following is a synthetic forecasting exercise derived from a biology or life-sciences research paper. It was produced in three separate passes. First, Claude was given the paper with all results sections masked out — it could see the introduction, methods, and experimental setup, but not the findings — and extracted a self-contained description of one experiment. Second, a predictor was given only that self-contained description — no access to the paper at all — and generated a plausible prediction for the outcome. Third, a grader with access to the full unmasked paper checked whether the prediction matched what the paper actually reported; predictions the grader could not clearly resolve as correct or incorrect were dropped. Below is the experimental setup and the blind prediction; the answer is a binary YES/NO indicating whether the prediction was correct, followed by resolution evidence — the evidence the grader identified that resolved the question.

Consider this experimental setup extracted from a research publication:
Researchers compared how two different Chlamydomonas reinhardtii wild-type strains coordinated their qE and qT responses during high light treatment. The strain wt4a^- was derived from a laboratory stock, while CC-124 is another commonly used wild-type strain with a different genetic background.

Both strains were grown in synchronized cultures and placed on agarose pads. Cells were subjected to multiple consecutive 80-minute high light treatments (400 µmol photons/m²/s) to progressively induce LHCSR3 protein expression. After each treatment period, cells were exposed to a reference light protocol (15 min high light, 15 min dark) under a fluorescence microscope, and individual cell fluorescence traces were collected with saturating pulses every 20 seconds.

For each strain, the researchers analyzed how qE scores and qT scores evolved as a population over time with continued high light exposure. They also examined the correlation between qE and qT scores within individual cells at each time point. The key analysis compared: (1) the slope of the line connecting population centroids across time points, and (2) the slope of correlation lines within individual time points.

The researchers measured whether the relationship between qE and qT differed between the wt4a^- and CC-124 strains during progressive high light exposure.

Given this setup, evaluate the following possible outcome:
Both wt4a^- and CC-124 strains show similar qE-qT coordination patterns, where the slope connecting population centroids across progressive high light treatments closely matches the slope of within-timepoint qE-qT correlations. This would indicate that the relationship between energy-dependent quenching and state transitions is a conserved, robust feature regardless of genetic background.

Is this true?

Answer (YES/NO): NO